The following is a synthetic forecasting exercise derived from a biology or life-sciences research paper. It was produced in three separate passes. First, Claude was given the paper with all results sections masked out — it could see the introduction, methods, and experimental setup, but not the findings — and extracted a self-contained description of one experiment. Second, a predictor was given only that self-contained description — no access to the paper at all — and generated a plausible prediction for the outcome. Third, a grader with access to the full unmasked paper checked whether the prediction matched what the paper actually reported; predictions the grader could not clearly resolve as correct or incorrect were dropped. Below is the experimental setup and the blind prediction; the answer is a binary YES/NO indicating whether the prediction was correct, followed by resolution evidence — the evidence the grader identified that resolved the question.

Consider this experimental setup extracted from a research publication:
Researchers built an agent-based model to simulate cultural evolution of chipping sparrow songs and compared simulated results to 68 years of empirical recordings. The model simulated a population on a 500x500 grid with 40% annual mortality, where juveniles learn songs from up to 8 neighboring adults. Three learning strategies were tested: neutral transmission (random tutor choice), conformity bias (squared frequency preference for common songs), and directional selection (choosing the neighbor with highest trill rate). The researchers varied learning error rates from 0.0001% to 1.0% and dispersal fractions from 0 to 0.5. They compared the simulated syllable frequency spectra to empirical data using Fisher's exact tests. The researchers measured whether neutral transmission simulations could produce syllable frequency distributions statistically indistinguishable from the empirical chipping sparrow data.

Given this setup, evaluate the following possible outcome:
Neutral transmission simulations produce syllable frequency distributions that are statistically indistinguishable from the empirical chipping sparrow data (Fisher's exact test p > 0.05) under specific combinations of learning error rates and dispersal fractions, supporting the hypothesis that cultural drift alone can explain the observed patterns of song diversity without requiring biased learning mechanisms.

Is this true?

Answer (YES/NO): NO